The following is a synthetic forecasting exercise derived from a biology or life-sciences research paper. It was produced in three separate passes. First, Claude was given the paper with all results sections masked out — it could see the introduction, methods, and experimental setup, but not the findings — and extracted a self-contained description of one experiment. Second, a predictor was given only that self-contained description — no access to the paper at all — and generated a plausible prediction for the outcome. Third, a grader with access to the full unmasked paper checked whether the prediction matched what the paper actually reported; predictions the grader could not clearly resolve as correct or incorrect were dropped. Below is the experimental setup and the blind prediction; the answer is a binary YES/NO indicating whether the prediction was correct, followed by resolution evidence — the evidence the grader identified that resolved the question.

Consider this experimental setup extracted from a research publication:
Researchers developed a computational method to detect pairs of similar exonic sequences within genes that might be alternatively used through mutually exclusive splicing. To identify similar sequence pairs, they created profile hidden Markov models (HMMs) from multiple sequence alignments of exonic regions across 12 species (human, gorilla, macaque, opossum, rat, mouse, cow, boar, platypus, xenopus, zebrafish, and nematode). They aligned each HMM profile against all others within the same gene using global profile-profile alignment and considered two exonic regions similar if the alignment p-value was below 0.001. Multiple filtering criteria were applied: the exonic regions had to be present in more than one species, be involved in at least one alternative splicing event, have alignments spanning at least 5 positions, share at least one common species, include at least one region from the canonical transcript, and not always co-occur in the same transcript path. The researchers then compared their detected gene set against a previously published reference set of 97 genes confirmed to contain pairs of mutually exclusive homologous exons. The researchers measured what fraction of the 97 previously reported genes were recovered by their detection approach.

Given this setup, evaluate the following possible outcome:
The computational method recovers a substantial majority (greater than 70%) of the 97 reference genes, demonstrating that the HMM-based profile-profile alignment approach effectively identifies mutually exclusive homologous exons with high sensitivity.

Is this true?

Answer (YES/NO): YES